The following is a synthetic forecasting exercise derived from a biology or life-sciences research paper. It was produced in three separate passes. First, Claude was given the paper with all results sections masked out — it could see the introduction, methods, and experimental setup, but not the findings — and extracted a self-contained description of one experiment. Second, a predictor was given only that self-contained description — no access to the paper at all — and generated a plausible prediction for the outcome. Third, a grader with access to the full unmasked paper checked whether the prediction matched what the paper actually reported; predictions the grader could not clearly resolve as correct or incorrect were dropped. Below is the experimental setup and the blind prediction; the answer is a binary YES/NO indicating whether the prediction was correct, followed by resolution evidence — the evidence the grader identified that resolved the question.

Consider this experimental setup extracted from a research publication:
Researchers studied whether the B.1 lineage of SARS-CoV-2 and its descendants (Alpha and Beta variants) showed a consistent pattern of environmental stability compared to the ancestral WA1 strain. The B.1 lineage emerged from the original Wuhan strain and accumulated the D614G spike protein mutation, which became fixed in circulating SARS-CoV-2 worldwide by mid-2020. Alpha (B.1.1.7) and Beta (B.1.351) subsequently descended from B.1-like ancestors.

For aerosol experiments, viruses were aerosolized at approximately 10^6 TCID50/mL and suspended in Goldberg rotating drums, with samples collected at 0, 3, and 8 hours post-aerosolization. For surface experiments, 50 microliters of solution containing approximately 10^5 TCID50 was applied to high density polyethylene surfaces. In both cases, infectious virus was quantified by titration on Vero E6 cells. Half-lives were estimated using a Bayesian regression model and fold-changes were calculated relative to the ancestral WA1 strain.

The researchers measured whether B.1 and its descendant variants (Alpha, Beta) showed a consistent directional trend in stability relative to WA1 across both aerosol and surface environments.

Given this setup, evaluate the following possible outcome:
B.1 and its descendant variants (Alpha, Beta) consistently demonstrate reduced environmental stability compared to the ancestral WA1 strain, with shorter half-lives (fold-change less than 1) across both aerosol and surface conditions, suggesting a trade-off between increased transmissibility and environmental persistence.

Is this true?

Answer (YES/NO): NO